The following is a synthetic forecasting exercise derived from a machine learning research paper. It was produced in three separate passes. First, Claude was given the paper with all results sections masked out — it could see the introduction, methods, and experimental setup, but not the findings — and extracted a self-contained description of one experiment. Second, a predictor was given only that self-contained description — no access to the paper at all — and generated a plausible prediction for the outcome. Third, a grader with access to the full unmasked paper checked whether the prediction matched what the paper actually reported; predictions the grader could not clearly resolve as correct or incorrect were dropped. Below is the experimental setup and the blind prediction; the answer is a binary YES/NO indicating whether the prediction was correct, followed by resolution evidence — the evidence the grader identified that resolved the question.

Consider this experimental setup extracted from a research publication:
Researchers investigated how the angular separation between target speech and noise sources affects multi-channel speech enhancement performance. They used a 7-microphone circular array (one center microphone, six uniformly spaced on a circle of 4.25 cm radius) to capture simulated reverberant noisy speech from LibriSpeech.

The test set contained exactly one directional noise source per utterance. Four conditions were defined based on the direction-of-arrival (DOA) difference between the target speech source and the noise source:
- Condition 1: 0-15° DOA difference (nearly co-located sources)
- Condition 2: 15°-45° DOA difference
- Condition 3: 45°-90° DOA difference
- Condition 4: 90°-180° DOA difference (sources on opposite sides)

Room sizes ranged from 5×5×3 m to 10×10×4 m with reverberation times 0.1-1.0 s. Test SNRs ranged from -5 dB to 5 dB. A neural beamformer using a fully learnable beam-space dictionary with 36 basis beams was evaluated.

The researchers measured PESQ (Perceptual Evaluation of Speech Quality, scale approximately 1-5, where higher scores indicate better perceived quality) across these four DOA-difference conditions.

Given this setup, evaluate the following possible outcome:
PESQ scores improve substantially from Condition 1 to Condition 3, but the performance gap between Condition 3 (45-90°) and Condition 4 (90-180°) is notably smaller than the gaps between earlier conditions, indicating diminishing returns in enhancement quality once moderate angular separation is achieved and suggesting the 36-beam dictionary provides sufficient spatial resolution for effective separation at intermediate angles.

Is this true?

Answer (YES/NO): YES